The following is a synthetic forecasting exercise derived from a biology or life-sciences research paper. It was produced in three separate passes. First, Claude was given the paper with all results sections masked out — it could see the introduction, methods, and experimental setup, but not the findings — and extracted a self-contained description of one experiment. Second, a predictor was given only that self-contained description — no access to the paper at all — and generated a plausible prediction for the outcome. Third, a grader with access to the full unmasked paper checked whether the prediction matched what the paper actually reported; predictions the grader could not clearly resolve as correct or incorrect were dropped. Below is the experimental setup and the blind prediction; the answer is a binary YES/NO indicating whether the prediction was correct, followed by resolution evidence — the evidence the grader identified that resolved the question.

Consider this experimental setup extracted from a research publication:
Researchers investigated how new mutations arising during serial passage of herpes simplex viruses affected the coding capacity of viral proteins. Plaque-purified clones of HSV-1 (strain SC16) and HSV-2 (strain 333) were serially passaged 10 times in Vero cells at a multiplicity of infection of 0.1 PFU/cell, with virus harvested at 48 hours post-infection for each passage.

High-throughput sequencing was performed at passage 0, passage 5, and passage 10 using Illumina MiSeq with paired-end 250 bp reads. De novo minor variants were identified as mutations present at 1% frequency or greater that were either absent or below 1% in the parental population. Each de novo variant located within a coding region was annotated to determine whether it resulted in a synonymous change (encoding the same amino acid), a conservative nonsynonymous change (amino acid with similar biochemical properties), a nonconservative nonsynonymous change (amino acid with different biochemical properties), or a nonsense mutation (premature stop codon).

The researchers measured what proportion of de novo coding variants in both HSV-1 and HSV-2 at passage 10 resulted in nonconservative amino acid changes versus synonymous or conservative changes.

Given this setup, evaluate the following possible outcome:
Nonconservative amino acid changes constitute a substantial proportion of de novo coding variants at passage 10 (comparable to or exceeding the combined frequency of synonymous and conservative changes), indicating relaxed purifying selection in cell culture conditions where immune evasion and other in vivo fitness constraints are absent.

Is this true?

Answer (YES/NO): YES